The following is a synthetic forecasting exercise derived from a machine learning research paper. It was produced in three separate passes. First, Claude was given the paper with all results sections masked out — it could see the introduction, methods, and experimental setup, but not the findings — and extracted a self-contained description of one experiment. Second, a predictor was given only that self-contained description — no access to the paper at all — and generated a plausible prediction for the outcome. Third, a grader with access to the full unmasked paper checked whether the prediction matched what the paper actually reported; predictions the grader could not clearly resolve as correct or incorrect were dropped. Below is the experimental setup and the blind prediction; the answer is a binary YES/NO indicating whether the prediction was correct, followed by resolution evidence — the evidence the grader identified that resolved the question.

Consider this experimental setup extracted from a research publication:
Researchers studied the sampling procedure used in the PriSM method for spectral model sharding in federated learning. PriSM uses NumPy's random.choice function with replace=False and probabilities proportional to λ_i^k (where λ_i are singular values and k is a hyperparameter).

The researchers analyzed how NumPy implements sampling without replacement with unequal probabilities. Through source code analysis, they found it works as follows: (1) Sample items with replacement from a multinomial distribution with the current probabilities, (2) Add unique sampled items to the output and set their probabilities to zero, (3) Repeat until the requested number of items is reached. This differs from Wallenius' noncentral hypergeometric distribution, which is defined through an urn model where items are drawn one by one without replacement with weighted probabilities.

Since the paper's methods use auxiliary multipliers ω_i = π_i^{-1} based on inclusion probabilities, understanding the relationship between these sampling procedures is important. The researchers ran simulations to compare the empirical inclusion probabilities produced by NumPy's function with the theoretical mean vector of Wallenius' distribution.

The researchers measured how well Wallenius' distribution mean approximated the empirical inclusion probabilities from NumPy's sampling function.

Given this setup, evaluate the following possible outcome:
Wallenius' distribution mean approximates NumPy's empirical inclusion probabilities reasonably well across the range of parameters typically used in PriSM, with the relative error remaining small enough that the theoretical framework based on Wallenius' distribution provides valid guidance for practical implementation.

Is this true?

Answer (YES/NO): YES